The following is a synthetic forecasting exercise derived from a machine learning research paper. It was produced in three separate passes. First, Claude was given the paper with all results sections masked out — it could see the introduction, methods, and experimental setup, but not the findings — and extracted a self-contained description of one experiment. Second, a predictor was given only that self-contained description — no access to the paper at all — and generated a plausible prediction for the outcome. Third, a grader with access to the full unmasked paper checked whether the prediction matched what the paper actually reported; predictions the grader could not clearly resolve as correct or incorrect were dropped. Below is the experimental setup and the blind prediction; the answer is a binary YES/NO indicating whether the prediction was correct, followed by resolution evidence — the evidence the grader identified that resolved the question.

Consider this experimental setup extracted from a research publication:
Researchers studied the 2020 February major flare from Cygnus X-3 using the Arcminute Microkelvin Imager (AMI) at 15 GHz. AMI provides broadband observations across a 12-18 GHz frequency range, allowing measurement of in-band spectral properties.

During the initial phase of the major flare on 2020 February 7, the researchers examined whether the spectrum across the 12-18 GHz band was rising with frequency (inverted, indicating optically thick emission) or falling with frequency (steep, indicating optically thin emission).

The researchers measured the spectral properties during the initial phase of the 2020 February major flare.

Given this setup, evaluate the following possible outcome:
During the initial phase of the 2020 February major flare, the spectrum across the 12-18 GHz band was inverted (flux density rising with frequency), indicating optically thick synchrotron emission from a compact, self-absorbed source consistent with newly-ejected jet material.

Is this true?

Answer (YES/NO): YES